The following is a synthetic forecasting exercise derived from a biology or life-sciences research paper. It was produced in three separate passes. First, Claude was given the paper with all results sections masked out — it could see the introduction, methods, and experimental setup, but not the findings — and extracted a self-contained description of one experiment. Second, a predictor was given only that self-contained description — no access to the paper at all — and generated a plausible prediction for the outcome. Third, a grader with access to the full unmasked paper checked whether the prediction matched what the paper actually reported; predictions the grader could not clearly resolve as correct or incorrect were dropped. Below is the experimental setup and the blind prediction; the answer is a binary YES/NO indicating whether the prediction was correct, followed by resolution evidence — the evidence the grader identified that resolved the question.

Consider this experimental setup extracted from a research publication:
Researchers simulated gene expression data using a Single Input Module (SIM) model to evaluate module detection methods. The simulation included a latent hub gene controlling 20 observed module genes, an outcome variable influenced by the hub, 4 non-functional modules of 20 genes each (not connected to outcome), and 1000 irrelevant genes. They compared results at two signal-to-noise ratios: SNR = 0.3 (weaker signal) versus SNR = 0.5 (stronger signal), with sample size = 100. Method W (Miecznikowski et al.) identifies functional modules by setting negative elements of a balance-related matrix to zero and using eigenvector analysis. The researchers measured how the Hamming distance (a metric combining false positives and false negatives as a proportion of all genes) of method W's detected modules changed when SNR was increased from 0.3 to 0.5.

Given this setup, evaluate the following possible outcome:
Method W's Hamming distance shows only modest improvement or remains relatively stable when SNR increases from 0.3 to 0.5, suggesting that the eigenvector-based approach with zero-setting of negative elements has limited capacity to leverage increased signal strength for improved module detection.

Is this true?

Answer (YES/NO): NO